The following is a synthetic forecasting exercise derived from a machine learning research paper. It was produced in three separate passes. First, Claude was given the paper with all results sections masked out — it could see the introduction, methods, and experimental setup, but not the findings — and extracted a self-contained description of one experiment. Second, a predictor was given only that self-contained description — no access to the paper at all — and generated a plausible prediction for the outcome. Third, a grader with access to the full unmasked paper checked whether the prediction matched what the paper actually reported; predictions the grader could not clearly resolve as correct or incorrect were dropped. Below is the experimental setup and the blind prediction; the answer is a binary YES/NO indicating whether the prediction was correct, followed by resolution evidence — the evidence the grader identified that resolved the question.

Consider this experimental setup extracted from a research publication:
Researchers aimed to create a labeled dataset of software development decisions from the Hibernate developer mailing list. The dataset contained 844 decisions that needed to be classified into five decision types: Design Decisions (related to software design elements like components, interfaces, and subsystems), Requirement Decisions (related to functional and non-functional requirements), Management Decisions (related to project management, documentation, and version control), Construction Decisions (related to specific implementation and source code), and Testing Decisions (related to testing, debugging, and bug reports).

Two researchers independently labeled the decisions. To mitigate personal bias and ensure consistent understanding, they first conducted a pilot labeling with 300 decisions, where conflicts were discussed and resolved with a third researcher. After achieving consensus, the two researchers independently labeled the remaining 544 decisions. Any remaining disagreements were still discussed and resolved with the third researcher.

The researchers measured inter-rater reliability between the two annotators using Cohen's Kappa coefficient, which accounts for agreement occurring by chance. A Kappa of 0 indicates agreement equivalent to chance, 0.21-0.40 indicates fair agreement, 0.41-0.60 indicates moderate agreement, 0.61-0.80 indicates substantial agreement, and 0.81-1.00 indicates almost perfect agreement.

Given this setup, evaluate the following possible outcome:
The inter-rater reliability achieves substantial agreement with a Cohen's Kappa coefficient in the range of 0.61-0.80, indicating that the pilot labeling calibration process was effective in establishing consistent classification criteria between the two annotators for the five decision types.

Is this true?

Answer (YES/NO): NO